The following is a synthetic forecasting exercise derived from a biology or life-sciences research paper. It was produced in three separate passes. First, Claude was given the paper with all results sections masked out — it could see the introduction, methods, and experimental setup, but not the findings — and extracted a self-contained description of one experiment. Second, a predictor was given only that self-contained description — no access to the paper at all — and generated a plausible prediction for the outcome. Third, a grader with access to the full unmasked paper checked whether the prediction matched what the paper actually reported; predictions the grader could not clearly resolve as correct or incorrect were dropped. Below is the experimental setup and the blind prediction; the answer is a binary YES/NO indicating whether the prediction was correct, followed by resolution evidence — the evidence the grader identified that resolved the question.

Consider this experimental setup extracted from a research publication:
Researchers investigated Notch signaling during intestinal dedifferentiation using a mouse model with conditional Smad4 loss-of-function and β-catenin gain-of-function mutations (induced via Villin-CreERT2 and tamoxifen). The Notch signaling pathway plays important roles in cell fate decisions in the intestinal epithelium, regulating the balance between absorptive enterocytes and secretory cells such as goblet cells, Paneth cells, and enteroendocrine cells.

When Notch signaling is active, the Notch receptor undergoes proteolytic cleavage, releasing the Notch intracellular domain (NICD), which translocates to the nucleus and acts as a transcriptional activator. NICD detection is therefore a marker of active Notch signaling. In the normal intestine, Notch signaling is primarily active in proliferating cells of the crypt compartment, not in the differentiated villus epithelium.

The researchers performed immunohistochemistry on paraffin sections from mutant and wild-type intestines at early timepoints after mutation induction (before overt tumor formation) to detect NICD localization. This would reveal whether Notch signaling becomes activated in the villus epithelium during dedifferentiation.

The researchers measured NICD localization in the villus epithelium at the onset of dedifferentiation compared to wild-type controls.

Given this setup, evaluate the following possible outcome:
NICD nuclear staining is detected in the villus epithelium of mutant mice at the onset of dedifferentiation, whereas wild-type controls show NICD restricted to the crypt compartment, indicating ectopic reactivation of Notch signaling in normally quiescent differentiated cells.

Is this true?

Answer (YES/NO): YES